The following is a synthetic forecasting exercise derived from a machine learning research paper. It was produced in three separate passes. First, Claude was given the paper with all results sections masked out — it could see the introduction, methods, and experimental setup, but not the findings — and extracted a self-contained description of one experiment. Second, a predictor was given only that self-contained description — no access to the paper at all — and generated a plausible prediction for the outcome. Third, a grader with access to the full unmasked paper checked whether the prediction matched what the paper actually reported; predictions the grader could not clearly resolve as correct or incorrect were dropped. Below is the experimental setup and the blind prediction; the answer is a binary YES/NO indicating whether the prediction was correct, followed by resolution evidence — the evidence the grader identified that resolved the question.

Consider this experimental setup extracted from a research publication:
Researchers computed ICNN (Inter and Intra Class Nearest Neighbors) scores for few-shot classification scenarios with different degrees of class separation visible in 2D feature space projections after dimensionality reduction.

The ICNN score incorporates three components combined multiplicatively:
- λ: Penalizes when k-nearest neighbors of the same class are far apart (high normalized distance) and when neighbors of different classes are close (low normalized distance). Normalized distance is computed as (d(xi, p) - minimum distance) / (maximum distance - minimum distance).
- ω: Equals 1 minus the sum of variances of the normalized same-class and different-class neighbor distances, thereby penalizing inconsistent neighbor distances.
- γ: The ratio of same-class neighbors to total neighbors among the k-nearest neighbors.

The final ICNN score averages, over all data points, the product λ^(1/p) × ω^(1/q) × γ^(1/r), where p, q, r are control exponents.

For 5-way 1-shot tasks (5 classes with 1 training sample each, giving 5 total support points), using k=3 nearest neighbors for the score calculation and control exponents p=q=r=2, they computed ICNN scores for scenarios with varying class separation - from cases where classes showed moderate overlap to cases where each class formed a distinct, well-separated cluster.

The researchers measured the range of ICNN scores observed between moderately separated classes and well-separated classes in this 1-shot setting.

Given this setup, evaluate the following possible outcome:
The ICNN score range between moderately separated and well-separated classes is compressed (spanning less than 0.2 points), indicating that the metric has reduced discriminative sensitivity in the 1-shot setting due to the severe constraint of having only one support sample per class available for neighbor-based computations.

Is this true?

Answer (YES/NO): NO